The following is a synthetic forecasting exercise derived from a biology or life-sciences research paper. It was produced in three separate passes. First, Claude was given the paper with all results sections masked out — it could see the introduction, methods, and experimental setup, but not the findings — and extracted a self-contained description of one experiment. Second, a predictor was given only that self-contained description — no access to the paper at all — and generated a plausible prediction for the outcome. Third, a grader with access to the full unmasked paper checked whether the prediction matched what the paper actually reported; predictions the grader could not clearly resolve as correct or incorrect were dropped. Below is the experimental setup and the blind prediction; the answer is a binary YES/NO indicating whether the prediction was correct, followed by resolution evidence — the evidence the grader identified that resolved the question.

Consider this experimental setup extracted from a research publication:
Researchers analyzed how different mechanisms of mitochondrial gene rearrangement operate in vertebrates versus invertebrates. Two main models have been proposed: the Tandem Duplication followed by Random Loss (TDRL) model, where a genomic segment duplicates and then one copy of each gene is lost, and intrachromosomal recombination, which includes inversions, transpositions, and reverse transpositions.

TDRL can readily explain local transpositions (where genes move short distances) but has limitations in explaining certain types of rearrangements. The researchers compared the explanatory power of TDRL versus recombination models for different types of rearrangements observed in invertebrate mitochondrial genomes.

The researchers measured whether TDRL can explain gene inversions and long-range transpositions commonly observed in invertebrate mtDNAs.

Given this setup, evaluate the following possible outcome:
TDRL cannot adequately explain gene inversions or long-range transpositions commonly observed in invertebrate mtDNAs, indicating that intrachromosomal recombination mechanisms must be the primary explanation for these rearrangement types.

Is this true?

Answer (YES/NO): YES